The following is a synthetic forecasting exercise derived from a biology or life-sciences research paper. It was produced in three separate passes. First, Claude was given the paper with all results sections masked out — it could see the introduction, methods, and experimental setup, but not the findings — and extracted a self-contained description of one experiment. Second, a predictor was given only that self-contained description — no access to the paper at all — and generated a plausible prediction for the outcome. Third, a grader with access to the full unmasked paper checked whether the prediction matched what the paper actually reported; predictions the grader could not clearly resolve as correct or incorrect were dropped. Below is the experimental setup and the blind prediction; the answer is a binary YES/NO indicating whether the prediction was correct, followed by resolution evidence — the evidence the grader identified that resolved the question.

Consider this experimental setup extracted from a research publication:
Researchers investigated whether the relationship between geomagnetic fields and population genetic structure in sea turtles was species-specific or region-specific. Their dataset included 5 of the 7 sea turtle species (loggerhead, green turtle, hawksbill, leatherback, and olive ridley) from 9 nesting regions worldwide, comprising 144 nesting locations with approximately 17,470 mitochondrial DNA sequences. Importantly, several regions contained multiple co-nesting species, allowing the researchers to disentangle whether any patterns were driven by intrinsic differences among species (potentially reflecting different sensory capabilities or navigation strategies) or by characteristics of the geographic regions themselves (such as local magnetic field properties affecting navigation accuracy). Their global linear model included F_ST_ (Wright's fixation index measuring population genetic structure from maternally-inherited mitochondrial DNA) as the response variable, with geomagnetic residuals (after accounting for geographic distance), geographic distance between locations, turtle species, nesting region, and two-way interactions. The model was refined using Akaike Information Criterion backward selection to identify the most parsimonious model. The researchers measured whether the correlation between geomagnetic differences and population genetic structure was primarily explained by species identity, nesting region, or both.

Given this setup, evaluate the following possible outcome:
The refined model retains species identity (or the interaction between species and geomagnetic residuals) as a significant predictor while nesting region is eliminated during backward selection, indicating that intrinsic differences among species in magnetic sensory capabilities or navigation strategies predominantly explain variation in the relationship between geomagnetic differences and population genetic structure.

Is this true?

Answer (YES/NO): NO